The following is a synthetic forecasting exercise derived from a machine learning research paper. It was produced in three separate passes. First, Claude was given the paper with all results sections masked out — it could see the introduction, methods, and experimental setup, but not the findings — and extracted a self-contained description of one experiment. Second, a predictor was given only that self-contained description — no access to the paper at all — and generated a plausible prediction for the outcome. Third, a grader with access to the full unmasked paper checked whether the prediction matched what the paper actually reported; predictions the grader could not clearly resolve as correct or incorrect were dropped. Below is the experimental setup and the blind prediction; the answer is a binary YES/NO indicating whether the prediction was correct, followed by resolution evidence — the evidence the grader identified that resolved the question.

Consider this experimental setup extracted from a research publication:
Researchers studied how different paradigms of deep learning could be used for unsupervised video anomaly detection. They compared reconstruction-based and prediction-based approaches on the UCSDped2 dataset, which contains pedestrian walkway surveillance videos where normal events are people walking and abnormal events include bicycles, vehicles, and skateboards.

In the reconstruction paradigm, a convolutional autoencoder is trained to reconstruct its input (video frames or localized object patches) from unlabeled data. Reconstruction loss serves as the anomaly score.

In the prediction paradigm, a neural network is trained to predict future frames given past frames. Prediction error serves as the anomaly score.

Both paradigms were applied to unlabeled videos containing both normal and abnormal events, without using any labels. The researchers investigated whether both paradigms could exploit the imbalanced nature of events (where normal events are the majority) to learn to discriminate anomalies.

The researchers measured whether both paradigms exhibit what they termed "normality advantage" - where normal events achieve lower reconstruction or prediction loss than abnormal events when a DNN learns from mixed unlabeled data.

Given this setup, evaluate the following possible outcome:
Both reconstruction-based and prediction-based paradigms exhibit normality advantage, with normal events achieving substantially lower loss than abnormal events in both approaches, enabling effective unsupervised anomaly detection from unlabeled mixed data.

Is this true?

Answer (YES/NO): YES